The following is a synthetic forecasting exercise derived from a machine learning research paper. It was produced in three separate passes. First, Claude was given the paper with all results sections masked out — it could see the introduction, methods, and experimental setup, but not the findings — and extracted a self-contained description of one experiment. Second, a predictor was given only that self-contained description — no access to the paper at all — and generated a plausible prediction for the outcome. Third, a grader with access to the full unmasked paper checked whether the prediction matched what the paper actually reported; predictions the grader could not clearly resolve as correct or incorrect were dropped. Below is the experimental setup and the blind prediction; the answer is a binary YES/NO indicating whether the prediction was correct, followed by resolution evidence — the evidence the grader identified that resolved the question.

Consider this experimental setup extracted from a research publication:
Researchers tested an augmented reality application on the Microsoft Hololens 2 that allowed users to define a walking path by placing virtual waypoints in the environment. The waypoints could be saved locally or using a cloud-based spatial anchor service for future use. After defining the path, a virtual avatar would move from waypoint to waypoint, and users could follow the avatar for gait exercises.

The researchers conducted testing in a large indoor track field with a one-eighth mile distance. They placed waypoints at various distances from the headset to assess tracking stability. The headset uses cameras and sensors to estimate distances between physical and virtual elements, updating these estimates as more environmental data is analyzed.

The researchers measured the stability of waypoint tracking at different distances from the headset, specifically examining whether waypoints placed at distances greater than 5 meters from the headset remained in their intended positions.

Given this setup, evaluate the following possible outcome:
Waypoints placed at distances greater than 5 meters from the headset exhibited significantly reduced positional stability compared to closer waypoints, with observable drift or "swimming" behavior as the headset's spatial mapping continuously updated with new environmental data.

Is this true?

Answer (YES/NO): YES